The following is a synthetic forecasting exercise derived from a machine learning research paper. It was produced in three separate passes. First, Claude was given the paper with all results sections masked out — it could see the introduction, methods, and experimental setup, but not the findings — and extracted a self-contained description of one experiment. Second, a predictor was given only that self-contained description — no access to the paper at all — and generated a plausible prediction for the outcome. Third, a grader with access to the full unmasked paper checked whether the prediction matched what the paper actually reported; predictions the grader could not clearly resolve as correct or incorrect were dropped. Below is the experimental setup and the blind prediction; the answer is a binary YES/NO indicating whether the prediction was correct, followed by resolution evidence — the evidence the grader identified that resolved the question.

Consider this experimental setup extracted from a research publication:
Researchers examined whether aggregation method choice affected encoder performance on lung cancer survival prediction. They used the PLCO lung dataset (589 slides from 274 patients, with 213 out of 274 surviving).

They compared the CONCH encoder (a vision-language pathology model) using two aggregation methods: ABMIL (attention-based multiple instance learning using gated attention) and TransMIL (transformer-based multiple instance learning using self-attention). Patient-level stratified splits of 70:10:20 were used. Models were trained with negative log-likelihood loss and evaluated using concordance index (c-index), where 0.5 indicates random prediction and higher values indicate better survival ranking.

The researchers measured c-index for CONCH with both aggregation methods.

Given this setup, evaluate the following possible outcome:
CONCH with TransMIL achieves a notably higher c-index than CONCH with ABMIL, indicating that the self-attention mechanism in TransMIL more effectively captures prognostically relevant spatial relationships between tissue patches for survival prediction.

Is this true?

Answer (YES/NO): YES